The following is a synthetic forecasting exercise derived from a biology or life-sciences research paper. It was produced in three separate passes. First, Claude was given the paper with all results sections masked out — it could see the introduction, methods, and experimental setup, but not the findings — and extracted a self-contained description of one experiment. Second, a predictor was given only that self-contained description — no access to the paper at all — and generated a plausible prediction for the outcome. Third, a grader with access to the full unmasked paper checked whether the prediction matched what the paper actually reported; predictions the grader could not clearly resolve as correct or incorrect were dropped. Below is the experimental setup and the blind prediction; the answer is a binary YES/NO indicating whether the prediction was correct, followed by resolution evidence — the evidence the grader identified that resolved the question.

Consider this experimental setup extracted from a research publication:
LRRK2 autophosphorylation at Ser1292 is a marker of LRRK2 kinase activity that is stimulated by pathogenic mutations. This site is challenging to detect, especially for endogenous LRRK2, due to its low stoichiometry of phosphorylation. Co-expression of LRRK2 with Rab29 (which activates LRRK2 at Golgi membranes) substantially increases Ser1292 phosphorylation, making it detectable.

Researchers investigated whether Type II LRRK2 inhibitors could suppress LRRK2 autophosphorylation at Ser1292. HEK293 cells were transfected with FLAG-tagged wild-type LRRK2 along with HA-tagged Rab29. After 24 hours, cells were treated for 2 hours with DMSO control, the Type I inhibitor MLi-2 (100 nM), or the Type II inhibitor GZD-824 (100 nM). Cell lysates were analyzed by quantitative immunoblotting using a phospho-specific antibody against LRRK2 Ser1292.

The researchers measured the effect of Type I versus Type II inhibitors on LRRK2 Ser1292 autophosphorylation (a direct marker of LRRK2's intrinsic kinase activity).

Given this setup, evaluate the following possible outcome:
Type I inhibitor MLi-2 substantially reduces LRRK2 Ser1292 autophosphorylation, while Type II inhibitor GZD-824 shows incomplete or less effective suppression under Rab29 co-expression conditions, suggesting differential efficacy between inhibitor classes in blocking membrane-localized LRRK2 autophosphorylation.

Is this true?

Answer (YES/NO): NO